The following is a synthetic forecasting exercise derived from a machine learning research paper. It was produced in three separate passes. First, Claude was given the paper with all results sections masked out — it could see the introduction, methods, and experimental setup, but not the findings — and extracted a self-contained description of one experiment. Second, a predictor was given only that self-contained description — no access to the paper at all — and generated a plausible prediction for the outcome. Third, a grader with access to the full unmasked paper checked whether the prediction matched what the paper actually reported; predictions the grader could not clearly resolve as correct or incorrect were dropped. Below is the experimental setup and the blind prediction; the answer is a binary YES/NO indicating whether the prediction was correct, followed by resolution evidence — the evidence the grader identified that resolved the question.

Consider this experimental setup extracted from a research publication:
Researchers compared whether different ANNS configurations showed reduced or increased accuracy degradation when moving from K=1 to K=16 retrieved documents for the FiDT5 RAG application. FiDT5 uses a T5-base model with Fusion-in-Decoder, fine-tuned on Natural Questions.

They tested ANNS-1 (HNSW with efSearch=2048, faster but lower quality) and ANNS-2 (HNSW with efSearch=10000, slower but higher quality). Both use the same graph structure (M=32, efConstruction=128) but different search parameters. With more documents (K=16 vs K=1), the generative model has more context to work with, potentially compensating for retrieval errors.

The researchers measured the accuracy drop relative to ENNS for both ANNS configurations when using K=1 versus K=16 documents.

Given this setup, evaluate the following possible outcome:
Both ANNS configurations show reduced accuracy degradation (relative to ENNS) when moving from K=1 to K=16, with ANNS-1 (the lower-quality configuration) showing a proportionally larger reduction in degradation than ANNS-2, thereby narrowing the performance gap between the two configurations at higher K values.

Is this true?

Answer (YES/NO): YES